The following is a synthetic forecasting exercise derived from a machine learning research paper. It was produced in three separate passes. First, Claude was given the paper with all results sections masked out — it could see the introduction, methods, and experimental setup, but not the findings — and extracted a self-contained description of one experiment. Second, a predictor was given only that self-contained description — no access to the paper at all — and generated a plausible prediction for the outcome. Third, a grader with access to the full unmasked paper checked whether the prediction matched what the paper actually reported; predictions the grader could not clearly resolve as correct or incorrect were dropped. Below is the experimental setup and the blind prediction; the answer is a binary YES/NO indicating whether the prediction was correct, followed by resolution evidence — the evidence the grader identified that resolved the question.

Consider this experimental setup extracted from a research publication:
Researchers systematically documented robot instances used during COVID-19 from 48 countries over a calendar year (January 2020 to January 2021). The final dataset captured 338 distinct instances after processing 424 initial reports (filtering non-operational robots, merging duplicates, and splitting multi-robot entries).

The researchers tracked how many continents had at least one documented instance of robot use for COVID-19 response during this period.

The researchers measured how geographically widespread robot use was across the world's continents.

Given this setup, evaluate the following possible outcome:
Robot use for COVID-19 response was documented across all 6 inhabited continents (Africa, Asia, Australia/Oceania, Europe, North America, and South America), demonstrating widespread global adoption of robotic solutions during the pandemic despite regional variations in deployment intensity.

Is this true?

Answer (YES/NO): YES